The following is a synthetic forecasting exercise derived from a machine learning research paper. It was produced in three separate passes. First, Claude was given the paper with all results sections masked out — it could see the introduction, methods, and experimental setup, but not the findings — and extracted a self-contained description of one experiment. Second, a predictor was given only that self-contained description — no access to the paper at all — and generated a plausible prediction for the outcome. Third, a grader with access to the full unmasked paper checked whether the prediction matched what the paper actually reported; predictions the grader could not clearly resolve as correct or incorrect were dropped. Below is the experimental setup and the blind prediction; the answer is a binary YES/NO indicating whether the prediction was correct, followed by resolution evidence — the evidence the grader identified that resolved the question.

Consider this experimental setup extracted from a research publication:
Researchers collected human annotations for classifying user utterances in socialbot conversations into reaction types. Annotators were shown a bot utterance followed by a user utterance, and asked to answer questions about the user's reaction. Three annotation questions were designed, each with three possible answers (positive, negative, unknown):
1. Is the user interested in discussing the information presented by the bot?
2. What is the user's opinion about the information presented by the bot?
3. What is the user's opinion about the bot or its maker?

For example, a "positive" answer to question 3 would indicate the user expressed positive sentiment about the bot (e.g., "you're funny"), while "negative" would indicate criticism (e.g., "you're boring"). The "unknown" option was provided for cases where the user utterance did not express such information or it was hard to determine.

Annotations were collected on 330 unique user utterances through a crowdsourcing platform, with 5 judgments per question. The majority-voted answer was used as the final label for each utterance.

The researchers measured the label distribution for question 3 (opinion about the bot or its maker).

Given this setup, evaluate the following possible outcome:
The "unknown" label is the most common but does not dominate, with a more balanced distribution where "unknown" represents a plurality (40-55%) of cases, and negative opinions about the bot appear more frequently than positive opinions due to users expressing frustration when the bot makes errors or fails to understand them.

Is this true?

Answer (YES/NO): NO